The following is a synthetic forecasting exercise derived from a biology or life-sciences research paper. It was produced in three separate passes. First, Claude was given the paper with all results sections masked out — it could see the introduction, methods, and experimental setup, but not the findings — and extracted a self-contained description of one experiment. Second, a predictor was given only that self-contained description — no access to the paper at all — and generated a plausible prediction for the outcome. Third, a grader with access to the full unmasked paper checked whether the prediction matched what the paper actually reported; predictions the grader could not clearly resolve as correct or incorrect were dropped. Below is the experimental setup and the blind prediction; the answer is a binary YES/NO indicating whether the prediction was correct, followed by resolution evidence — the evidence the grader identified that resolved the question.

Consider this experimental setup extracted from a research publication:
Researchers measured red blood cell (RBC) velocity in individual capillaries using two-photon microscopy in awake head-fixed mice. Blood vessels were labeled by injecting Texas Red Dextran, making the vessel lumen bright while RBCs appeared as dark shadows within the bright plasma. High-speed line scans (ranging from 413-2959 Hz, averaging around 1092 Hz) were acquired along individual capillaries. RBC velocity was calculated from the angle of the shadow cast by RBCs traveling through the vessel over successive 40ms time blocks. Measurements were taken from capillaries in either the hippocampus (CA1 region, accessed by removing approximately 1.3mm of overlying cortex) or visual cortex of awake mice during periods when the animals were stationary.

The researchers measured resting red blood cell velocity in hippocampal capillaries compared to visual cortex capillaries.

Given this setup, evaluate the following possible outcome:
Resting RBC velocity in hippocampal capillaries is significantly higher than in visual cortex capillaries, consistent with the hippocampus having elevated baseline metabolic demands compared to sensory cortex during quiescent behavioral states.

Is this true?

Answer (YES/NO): NO